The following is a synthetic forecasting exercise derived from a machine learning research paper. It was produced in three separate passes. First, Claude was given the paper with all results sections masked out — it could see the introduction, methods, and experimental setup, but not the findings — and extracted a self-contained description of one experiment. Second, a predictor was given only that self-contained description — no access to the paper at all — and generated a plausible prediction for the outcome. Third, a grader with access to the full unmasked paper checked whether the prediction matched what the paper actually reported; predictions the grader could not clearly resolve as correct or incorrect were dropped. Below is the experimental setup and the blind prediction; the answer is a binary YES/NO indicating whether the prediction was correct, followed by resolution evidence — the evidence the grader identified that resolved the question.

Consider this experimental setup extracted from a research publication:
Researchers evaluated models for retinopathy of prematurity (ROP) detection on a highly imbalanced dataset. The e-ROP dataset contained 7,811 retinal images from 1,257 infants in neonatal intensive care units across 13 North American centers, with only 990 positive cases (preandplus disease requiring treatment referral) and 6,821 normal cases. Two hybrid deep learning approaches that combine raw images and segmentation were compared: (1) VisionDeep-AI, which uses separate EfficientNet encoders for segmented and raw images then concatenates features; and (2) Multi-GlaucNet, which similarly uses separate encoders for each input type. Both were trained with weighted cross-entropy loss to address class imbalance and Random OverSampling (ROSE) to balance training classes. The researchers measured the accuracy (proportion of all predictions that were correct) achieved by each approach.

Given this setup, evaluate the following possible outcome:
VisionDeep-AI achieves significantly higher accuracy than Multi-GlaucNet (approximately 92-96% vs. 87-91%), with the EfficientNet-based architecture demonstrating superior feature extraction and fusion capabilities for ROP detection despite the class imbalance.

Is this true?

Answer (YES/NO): NO